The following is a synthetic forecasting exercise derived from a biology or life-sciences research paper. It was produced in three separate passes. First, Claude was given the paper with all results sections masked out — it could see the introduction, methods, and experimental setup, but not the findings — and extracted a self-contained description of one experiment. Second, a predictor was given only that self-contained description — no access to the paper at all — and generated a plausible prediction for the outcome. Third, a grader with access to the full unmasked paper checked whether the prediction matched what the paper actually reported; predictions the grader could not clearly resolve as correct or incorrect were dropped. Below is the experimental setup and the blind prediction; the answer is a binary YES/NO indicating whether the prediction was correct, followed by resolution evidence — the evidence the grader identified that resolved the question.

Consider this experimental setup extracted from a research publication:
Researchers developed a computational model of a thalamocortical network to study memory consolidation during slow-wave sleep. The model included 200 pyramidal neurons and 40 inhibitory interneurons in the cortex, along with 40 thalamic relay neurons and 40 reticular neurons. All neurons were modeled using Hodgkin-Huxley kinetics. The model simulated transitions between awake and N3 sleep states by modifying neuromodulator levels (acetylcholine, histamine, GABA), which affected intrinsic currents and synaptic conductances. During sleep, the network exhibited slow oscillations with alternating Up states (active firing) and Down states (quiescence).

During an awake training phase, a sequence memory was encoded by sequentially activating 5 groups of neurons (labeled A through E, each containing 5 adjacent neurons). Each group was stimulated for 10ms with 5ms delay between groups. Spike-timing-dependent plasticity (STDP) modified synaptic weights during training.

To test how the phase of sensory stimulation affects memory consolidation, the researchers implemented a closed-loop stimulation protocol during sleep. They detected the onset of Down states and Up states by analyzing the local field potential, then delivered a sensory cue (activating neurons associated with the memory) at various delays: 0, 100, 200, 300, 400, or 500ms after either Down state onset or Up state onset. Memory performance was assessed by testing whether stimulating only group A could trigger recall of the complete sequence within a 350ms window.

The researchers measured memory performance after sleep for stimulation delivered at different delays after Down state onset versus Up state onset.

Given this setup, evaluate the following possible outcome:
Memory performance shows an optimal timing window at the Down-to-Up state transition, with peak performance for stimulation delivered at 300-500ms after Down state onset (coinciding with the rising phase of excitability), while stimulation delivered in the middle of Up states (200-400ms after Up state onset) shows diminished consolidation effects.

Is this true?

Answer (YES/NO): YES